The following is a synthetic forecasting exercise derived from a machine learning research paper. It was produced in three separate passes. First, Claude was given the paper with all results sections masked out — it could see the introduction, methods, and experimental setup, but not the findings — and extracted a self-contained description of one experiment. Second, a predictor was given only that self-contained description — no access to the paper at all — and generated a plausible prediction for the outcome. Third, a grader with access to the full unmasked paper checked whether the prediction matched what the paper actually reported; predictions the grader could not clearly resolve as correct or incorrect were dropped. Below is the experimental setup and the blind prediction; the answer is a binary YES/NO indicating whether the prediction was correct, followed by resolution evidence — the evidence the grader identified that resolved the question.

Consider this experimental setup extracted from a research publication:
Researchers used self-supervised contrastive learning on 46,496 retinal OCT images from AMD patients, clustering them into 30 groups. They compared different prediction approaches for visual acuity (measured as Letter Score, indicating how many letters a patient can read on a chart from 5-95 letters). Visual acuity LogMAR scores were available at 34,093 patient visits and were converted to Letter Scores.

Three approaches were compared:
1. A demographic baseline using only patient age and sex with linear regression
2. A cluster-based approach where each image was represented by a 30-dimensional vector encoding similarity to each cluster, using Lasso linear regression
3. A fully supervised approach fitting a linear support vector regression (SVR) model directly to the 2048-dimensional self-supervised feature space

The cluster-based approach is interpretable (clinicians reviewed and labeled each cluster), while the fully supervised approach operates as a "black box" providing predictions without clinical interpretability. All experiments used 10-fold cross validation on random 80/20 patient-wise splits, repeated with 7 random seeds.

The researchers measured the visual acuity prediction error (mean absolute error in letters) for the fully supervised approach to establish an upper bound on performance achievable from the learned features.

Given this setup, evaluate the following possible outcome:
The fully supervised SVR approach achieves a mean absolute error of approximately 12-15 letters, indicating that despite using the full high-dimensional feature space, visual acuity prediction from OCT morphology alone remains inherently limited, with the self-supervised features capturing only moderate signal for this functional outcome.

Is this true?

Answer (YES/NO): NO